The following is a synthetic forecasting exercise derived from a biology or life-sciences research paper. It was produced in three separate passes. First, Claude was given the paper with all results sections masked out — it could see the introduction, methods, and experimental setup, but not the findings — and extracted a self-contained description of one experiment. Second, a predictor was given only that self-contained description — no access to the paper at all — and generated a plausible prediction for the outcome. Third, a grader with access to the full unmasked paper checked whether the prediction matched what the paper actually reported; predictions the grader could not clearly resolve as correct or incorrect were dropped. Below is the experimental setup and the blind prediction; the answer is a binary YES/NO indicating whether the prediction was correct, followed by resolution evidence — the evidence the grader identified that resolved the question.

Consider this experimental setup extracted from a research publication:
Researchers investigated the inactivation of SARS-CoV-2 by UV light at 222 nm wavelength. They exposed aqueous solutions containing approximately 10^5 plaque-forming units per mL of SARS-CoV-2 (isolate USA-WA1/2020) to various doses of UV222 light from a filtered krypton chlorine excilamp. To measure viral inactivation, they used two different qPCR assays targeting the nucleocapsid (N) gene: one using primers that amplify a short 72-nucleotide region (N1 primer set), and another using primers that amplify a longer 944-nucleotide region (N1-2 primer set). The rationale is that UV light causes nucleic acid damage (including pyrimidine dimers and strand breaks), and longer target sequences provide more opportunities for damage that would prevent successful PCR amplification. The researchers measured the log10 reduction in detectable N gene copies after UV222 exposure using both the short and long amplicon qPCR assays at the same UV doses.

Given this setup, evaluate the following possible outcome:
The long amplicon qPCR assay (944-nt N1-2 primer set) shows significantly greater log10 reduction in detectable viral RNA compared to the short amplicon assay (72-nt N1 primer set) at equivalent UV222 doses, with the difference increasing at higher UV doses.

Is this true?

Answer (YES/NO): NO